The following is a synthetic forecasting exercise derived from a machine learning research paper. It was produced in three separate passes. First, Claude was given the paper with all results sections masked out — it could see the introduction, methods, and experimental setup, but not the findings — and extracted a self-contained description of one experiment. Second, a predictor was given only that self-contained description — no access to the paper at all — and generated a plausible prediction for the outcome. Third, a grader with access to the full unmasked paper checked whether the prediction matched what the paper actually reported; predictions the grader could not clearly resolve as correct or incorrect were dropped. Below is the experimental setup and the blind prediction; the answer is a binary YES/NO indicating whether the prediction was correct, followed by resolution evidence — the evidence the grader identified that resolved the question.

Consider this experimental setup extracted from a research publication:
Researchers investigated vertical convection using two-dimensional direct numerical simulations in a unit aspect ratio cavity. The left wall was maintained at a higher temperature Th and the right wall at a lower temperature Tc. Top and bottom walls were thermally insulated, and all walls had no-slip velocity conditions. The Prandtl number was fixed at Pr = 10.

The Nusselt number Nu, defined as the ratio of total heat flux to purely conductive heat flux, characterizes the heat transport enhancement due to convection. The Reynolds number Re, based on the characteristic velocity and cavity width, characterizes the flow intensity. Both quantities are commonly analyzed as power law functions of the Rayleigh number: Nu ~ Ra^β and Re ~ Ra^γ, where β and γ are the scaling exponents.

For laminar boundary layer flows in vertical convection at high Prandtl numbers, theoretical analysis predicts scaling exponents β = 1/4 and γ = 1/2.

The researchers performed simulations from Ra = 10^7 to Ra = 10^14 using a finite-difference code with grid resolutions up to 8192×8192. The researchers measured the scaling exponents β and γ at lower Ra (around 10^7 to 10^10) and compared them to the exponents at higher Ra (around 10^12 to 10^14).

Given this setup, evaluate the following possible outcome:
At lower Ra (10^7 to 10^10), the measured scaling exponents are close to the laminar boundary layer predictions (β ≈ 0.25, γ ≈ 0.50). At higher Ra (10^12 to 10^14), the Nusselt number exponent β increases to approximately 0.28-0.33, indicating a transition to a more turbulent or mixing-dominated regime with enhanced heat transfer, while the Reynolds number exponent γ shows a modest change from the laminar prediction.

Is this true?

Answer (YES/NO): NO